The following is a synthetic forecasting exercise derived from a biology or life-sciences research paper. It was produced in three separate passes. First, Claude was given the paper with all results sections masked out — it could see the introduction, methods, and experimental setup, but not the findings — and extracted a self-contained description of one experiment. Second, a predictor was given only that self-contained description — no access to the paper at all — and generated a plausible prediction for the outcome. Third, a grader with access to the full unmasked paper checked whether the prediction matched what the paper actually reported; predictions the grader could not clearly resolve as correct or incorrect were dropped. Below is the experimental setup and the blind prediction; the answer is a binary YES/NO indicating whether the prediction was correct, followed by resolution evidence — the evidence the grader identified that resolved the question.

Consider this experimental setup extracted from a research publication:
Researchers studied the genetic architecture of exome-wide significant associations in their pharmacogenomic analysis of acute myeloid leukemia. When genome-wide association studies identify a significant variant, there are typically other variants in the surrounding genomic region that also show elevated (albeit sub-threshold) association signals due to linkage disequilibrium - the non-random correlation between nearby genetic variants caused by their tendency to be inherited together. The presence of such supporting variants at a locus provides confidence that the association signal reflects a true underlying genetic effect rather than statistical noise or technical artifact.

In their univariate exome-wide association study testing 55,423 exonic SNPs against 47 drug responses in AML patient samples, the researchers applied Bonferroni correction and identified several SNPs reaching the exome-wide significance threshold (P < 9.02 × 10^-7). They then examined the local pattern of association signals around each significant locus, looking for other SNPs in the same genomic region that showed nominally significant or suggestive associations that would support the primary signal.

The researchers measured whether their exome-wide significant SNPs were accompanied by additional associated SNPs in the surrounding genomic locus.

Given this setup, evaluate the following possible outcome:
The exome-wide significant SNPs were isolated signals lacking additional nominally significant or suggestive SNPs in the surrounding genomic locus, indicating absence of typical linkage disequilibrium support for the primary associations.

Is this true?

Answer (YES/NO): YES